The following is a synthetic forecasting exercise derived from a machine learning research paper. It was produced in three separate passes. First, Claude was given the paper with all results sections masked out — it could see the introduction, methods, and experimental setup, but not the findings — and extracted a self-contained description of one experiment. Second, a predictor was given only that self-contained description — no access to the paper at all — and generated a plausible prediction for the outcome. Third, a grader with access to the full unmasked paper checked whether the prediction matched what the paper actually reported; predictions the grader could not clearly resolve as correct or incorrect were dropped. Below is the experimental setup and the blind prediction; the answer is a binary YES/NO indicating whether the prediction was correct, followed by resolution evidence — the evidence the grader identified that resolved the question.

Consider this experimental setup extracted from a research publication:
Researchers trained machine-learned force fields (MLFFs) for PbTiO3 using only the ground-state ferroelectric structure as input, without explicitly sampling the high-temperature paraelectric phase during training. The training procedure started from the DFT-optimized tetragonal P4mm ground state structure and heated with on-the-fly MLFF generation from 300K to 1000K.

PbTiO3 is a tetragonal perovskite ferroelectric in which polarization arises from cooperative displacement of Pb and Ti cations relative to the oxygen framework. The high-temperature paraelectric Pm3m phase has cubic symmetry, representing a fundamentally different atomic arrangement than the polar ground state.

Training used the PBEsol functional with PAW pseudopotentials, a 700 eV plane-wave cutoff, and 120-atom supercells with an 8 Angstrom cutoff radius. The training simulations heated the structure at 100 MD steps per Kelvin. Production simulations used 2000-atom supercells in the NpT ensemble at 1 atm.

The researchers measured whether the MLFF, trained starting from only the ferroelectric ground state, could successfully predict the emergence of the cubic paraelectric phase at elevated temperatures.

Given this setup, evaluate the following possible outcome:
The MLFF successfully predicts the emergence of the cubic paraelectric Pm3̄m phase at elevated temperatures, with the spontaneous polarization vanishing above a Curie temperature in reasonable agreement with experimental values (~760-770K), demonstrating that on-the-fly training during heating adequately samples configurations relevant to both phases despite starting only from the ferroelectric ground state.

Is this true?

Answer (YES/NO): NO